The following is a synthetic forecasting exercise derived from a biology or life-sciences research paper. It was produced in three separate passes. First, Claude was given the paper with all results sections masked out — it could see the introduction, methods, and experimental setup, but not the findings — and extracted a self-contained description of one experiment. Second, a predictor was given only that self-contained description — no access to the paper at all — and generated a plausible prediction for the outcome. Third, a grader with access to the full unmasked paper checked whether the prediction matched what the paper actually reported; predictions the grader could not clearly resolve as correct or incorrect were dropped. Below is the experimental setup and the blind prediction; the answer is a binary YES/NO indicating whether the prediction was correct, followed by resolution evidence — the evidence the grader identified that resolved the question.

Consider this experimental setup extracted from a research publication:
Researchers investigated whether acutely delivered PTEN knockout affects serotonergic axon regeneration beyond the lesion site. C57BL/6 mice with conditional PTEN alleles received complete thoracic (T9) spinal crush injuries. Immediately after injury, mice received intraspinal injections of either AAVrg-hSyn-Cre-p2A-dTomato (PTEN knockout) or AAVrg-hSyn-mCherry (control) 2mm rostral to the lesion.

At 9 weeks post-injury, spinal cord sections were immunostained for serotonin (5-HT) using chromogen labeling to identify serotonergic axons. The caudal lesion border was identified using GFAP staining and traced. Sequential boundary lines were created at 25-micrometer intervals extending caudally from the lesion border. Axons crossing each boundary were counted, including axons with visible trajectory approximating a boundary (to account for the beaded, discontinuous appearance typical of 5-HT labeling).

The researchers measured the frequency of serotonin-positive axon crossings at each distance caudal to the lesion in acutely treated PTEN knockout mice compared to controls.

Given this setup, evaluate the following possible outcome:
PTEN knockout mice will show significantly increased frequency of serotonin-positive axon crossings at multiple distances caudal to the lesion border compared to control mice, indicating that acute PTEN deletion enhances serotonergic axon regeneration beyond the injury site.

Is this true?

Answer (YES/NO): NO